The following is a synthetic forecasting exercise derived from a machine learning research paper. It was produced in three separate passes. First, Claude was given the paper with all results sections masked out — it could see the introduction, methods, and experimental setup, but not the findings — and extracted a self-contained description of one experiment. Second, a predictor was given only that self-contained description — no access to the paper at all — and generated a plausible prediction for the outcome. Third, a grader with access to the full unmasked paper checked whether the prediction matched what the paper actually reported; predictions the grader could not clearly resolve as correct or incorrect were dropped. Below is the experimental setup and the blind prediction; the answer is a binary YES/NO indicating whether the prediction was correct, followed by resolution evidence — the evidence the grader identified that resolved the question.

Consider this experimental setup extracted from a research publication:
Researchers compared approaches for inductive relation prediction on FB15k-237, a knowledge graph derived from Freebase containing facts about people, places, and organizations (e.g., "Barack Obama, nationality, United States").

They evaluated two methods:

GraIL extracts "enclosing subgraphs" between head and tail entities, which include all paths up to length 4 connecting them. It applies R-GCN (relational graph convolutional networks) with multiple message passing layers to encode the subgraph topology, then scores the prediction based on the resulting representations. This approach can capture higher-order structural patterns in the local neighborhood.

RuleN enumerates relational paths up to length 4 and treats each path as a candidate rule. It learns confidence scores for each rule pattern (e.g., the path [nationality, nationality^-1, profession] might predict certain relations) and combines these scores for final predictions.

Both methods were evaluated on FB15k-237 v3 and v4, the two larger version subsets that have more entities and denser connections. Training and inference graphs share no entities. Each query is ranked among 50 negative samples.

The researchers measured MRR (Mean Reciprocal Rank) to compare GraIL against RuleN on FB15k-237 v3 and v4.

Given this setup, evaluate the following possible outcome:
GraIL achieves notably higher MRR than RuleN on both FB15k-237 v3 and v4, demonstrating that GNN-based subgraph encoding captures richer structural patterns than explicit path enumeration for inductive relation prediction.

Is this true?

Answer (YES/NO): NO